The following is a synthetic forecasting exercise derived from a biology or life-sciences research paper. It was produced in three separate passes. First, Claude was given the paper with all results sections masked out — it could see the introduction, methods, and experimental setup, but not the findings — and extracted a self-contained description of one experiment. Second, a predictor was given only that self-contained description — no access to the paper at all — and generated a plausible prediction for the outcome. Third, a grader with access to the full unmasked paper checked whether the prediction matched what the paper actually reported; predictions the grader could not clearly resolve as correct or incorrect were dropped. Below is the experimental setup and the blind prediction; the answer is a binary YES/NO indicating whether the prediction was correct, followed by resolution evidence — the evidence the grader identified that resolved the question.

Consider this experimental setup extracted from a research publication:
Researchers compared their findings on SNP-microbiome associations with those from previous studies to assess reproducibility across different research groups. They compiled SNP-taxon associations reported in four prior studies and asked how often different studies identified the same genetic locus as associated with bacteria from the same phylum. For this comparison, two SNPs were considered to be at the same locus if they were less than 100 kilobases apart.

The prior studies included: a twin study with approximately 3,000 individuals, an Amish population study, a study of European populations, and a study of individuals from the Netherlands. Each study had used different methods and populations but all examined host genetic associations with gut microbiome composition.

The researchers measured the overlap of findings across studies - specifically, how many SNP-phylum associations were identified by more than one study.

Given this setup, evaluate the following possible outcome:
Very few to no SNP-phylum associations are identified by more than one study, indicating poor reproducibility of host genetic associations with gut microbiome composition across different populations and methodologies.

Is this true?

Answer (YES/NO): YES